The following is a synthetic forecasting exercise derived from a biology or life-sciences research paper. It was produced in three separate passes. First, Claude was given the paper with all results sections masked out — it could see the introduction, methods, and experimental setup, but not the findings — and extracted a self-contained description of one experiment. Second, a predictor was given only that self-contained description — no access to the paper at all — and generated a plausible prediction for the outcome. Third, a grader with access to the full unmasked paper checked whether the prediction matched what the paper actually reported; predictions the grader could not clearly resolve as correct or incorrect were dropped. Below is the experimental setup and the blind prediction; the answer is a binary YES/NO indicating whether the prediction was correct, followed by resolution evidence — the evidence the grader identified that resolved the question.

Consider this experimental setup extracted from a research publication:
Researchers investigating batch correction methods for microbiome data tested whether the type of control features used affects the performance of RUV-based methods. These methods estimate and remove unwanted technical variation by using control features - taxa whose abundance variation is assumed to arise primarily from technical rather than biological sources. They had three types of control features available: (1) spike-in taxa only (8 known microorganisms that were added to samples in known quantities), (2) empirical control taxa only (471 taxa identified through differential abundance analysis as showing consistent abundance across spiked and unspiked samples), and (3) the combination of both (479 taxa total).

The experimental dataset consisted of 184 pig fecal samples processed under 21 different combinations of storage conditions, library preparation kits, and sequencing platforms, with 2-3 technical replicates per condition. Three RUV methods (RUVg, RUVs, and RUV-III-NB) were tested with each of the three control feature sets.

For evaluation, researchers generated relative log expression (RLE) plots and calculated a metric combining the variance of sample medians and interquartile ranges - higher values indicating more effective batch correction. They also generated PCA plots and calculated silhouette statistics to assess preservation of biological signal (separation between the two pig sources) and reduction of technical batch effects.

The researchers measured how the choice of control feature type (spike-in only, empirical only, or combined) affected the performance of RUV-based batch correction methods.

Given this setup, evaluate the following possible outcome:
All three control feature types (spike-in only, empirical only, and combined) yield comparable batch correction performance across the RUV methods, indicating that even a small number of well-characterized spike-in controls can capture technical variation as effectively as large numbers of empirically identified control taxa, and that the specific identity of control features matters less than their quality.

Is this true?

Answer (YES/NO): NO